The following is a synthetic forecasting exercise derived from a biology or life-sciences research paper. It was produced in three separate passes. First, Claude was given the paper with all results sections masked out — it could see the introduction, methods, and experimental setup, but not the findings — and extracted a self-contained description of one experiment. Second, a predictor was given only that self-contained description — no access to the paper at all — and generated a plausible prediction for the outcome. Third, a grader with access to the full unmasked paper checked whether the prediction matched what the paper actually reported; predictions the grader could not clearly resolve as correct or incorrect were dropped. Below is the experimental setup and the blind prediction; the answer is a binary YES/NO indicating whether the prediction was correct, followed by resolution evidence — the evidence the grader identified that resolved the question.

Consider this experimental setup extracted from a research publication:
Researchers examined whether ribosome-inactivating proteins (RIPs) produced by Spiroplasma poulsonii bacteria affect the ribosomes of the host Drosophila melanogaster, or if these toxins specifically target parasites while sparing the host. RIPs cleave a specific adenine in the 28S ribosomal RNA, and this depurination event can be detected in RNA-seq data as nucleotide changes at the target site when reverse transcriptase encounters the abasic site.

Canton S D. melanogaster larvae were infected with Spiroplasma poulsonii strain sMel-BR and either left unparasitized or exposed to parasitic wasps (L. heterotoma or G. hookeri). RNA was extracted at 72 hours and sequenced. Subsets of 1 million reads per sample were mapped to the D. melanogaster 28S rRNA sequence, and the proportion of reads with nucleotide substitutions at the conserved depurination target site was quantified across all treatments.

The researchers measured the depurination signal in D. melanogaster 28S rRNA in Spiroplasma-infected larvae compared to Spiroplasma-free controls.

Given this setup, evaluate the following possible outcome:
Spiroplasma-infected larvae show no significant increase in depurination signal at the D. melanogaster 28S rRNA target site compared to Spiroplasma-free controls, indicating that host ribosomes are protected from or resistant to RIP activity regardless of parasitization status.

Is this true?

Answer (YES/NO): YES